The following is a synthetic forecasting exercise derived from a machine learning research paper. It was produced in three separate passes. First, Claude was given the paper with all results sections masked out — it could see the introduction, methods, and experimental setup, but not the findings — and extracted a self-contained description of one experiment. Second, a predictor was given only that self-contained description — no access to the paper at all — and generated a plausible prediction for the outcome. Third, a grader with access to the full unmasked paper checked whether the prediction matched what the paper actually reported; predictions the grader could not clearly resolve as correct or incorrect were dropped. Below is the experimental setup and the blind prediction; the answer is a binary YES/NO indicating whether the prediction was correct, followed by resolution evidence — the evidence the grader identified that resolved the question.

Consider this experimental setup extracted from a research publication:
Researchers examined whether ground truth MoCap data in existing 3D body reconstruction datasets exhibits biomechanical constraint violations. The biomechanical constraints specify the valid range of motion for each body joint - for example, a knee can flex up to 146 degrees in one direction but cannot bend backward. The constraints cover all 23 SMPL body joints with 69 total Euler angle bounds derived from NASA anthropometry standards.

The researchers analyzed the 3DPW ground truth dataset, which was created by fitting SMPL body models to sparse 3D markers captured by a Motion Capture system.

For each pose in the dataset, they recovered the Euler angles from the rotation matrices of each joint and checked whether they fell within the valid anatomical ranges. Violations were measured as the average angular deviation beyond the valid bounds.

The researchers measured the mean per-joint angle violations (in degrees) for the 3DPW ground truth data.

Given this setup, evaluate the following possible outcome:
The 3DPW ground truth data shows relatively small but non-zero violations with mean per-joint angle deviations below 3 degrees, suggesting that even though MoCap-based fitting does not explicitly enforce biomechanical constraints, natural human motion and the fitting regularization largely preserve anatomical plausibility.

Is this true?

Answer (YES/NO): NO